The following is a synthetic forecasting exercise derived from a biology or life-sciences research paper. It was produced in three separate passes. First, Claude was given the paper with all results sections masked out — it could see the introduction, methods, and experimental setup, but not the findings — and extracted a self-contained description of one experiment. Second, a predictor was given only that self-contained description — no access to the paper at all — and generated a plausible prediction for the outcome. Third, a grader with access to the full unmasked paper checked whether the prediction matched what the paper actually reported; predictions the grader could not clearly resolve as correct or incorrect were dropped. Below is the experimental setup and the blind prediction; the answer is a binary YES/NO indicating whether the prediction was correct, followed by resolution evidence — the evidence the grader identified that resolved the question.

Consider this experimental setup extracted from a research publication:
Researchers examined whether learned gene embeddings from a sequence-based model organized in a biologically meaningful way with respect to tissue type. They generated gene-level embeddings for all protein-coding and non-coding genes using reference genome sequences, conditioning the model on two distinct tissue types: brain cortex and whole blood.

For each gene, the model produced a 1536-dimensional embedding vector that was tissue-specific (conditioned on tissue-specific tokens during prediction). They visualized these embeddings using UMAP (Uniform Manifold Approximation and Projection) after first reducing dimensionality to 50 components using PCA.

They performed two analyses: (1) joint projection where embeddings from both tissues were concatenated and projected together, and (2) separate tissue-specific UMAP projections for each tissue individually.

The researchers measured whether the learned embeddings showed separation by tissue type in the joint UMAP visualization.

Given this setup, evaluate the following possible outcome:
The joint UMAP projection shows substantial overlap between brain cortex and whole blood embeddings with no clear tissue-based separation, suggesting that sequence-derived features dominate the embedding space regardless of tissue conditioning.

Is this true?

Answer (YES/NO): NO